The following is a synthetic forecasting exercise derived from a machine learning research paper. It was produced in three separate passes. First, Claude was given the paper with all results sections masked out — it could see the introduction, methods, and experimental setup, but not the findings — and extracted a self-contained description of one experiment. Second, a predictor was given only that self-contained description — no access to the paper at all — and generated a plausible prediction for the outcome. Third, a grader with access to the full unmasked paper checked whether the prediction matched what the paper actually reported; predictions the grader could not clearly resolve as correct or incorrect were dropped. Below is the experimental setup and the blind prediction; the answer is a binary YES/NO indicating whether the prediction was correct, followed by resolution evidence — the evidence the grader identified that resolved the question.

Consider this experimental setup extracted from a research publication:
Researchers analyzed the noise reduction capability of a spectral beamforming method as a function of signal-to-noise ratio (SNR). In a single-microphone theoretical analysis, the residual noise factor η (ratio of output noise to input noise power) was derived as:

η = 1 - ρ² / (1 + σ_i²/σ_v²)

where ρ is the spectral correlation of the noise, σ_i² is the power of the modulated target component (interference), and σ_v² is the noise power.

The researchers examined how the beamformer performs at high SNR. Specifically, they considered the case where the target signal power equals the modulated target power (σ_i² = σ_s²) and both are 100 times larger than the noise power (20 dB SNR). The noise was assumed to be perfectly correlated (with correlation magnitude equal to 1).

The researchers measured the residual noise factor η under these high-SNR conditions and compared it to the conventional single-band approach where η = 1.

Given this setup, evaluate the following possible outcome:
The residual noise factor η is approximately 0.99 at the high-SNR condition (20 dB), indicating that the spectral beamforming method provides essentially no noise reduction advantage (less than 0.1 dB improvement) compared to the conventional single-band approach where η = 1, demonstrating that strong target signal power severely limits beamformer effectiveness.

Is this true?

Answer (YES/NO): YES